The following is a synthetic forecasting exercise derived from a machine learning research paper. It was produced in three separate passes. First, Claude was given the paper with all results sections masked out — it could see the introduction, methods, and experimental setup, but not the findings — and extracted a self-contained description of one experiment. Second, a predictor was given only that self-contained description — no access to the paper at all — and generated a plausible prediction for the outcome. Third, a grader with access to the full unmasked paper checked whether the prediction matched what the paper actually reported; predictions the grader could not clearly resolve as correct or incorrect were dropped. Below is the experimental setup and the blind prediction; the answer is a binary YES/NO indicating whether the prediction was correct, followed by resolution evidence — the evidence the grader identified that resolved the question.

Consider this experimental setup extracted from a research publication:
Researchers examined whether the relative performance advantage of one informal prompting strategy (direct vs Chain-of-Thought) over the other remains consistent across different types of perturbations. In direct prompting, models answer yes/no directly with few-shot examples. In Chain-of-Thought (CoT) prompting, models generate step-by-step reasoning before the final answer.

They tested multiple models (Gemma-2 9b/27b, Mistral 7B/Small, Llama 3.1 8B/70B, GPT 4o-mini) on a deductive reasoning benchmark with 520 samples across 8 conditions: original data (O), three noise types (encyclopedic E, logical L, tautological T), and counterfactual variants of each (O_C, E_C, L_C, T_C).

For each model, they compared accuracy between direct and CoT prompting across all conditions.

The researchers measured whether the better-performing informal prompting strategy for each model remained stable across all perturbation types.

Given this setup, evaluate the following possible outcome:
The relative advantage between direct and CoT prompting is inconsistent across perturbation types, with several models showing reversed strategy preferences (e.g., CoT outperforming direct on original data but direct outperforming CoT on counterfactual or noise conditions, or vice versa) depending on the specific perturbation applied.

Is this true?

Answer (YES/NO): NO